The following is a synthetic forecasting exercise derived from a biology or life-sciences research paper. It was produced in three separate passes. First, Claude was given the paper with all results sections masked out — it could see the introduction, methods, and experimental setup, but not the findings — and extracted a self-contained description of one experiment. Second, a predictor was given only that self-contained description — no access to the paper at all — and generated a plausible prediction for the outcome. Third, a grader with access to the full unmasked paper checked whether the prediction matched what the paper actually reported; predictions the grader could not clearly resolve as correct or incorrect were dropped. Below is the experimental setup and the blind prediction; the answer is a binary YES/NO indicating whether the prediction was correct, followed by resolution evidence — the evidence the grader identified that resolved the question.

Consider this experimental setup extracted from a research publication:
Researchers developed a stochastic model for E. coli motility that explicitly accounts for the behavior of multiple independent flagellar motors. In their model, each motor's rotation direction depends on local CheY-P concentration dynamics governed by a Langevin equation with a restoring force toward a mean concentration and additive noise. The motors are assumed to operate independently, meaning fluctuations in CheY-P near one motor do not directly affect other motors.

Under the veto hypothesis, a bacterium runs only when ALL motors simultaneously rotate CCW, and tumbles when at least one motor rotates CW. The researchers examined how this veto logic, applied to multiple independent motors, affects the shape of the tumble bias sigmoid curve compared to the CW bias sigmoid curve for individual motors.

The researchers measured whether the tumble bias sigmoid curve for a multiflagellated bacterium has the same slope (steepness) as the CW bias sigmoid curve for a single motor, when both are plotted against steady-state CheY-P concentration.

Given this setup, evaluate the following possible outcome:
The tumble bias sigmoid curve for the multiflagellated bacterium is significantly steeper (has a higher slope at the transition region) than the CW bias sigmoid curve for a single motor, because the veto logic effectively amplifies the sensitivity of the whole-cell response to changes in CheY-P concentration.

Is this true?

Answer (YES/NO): NO